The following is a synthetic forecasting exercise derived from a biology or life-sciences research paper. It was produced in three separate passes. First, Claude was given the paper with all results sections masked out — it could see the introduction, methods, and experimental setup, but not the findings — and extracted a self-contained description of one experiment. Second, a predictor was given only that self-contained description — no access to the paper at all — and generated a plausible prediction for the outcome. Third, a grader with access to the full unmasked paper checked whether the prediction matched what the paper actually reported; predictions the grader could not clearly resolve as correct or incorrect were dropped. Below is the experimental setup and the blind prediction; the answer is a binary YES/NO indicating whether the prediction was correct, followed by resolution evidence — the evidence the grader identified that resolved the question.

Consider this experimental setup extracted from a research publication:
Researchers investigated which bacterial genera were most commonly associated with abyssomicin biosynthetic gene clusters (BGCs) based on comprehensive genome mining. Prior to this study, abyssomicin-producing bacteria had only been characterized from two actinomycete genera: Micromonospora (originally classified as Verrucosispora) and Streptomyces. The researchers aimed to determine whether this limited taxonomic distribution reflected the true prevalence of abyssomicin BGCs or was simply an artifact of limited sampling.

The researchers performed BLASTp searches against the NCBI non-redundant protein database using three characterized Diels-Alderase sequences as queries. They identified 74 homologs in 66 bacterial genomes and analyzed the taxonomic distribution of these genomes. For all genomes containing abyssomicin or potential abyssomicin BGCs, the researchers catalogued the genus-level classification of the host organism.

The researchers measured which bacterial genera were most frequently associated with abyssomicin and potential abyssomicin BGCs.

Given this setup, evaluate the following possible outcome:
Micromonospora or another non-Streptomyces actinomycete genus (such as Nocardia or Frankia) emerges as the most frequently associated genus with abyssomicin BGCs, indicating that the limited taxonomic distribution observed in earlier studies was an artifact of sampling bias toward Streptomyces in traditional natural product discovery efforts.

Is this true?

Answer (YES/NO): NO